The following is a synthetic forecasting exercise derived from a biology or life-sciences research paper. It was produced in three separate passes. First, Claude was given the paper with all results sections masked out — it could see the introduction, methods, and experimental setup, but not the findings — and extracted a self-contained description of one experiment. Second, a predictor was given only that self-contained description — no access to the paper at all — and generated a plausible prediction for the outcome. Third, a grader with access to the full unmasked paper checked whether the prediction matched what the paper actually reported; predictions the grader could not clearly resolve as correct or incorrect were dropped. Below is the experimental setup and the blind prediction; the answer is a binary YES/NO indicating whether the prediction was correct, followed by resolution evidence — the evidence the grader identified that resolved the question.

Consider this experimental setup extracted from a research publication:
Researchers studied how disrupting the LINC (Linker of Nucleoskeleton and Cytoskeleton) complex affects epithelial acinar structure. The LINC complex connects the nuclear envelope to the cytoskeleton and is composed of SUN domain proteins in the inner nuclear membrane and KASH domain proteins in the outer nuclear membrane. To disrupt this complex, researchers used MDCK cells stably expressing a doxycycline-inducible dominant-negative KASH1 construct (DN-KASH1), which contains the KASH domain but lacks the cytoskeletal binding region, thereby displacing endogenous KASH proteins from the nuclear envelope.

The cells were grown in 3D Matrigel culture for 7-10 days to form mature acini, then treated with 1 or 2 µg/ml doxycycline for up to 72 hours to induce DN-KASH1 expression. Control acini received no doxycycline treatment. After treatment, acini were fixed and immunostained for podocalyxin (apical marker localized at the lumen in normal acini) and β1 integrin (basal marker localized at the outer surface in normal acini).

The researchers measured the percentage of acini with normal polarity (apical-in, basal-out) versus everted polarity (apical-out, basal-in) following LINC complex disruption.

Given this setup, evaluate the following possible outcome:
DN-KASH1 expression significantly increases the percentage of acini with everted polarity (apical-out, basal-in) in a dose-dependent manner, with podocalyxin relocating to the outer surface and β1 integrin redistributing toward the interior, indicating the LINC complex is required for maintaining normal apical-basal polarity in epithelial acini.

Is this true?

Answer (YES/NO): NO